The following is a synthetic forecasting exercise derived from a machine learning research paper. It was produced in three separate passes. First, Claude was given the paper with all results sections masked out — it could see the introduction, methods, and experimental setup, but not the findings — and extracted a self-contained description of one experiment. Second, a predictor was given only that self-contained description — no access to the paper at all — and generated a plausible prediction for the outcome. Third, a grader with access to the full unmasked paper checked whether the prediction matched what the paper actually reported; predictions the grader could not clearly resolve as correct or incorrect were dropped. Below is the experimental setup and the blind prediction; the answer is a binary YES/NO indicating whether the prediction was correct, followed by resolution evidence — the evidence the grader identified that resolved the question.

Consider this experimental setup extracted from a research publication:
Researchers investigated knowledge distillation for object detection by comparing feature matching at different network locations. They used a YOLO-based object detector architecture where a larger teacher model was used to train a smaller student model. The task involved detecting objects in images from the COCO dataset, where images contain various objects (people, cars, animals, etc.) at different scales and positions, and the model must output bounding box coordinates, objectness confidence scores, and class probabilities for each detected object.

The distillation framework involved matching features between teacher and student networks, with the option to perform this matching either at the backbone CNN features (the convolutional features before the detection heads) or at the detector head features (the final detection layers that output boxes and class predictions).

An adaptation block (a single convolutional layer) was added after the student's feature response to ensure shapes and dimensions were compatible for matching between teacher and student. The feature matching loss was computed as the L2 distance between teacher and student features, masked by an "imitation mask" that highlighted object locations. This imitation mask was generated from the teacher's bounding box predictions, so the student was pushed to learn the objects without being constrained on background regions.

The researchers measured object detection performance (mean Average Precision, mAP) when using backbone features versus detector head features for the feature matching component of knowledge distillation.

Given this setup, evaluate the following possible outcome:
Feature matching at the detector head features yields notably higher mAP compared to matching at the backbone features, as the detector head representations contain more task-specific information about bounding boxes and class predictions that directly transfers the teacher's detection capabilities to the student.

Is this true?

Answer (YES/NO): NO